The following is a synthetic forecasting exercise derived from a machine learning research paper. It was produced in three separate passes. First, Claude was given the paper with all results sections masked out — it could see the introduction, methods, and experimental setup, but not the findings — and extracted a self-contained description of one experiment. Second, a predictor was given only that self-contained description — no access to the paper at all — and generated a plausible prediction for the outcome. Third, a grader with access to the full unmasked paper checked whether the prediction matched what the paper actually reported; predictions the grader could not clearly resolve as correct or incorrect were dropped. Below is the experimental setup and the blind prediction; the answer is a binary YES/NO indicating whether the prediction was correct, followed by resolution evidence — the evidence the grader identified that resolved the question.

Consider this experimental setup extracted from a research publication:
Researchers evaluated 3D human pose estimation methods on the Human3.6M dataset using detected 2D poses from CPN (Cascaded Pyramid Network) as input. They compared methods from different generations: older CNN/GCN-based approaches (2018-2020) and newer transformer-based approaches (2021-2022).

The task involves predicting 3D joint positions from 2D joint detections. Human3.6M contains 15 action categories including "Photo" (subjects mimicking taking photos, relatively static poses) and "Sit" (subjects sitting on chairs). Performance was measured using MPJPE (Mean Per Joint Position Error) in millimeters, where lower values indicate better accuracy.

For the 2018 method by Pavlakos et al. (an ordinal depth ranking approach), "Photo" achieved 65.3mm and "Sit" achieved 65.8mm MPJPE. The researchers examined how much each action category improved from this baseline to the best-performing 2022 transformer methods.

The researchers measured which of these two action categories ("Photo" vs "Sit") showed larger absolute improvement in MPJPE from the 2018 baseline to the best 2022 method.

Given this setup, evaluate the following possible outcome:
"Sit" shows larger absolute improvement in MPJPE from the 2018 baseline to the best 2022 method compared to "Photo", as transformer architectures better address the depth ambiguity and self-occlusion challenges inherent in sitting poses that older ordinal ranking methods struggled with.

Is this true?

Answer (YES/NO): NO